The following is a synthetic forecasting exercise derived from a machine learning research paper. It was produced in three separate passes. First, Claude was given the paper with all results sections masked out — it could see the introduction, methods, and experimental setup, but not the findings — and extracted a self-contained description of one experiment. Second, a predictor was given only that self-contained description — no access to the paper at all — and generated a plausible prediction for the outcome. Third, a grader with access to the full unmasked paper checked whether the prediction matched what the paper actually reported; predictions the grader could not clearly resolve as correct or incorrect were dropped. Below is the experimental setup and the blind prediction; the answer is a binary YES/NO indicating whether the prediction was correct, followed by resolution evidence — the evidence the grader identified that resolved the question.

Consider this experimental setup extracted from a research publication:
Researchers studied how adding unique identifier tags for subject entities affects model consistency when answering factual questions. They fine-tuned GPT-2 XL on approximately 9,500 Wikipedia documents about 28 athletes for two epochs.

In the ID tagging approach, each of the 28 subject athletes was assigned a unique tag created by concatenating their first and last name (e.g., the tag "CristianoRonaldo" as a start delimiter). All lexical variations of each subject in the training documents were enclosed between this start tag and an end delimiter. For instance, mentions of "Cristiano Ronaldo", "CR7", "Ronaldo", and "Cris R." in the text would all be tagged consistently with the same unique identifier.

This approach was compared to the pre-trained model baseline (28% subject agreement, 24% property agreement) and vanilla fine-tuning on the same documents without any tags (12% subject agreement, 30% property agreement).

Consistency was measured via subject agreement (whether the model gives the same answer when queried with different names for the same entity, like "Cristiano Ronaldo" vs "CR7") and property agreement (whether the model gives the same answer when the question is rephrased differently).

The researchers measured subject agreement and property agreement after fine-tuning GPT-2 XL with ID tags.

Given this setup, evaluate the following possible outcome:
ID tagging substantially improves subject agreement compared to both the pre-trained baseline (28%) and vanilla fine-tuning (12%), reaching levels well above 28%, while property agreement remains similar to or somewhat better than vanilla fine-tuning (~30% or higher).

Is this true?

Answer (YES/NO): NO